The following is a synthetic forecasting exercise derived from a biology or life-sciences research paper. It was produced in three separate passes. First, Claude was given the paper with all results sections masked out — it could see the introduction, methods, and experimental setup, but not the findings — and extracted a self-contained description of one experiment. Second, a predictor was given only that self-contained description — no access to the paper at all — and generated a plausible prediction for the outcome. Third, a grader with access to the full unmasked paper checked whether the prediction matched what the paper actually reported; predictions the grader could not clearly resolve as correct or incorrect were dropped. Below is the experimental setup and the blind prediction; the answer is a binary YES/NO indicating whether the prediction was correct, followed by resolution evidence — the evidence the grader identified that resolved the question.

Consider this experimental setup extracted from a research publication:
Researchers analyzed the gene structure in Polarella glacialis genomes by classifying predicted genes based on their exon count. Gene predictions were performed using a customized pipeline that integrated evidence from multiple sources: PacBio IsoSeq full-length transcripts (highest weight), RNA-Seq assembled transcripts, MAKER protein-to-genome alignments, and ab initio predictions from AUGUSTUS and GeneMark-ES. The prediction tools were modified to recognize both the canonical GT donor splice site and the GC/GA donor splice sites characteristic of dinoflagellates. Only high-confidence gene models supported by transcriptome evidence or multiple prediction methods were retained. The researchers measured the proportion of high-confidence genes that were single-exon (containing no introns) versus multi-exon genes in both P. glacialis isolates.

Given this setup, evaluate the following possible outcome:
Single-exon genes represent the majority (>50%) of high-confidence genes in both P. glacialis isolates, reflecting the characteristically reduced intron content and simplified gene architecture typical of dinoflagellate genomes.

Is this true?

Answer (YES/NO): NO